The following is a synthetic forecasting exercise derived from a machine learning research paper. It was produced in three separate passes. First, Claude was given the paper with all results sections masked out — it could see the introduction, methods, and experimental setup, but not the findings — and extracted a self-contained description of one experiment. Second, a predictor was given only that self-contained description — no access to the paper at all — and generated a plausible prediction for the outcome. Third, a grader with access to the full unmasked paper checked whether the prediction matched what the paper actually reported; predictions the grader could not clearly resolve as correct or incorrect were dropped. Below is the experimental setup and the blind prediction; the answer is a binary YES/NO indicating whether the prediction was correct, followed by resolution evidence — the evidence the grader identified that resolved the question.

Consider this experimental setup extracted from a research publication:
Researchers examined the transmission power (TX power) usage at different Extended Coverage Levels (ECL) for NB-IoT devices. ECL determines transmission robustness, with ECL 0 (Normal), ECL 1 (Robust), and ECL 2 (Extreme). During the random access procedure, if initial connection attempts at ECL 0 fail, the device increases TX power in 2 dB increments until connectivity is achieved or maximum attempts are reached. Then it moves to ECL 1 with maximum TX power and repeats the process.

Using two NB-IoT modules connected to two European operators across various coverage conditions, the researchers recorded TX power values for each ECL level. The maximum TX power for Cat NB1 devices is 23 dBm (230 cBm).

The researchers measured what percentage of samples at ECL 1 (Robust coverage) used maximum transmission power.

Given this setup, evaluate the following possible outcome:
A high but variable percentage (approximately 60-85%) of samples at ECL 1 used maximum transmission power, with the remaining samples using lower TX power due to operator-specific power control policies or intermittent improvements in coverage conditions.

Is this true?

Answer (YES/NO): YES